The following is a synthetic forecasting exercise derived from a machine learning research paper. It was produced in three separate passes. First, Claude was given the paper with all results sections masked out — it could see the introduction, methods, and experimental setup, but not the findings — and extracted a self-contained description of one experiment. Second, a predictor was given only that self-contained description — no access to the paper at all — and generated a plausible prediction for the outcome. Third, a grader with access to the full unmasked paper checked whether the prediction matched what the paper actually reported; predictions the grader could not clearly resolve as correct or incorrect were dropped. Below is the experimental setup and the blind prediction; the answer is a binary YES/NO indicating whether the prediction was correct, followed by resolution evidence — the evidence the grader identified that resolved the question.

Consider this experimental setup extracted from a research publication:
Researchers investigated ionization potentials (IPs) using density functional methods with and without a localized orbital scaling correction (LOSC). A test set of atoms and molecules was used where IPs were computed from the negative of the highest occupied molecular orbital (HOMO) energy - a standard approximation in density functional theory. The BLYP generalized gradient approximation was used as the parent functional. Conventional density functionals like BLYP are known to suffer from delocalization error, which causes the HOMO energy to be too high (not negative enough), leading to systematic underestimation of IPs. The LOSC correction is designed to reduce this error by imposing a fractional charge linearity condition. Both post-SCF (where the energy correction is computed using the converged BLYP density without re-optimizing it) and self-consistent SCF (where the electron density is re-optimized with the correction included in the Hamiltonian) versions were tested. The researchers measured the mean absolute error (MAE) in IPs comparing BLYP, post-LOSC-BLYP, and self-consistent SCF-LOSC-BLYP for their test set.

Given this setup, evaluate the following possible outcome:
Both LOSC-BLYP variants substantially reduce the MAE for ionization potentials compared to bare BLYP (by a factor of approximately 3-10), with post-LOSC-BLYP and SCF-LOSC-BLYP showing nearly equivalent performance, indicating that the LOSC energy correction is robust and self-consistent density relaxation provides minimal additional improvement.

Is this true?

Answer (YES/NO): YES